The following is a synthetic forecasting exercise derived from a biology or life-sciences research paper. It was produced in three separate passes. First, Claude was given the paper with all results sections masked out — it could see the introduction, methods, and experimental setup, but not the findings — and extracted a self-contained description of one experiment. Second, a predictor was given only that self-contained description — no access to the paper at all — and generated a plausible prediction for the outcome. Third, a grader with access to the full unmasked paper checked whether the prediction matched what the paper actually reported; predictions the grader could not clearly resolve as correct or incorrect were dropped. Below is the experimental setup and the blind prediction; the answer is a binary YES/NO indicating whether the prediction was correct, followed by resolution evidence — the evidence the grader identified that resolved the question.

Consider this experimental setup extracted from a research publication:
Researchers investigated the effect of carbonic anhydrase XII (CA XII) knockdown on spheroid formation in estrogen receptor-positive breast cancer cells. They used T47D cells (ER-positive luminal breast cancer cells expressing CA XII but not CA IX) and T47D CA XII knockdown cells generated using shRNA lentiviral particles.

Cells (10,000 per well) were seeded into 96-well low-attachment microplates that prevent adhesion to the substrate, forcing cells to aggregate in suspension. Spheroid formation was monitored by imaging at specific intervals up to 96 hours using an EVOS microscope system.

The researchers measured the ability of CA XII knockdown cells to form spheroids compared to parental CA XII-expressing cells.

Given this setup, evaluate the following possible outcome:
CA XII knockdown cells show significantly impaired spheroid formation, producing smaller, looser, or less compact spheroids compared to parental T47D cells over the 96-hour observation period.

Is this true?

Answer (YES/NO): NO